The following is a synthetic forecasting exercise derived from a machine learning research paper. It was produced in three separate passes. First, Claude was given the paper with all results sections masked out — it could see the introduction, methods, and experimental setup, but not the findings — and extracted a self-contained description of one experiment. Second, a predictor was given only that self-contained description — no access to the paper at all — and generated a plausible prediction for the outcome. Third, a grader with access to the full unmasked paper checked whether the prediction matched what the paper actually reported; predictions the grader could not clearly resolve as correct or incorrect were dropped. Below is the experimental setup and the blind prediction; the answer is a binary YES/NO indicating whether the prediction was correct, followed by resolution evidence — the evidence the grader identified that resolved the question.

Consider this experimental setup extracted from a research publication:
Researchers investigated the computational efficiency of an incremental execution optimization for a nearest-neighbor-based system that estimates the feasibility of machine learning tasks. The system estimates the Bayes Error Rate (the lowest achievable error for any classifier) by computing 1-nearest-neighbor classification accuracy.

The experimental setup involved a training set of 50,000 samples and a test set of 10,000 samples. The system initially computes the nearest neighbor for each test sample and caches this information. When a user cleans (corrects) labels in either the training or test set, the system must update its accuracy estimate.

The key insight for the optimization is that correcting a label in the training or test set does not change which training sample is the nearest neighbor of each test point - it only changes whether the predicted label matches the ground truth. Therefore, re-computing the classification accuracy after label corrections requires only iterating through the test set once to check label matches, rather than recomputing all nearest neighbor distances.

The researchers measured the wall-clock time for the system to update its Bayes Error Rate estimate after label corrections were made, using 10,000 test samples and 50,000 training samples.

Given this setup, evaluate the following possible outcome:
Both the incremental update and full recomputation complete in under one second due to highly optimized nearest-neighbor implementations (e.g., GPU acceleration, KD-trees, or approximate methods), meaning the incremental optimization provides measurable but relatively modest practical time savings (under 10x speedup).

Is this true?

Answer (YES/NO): NO